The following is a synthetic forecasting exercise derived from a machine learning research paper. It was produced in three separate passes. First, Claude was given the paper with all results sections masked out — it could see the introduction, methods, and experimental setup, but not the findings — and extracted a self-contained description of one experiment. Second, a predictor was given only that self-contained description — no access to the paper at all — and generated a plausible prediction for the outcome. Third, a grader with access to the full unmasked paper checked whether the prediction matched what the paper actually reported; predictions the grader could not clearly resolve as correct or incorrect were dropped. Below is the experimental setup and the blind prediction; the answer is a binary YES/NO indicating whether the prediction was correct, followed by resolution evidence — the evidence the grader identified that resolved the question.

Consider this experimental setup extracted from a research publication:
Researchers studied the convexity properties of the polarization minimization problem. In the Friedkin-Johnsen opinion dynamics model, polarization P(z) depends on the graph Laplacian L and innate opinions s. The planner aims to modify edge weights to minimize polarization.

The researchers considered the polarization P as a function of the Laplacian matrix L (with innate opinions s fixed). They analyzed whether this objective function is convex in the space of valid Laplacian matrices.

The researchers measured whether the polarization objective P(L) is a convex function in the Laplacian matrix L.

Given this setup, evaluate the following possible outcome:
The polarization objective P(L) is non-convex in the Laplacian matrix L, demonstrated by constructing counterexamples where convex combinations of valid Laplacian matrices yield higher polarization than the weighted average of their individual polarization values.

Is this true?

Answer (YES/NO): YES